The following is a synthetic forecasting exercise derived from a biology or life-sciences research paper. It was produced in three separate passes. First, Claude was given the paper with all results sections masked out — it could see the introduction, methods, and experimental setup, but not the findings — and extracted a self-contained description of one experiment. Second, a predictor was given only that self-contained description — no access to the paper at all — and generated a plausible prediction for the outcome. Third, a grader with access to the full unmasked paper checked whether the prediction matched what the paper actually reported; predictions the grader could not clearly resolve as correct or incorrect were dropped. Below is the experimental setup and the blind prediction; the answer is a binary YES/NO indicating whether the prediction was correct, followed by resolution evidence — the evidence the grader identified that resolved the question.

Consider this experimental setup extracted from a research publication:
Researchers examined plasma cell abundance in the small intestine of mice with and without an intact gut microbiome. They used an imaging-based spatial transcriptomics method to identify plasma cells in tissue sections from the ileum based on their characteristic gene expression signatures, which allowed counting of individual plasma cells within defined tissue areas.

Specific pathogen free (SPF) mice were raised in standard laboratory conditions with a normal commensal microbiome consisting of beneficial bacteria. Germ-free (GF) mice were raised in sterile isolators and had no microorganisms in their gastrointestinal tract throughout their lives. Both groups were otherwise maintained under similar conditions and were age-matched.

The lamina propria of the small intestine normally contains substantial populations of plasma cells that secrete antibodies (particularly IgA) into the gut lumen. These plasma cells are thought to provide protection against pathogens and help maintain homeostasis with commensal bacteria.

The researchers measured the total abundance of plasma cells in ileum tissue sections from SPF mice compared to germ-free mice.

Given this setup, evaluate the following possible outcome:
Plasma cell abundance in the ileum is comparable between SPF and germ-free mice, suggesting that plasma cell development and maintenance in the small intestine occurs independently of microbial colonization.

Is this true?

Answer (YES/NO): NO